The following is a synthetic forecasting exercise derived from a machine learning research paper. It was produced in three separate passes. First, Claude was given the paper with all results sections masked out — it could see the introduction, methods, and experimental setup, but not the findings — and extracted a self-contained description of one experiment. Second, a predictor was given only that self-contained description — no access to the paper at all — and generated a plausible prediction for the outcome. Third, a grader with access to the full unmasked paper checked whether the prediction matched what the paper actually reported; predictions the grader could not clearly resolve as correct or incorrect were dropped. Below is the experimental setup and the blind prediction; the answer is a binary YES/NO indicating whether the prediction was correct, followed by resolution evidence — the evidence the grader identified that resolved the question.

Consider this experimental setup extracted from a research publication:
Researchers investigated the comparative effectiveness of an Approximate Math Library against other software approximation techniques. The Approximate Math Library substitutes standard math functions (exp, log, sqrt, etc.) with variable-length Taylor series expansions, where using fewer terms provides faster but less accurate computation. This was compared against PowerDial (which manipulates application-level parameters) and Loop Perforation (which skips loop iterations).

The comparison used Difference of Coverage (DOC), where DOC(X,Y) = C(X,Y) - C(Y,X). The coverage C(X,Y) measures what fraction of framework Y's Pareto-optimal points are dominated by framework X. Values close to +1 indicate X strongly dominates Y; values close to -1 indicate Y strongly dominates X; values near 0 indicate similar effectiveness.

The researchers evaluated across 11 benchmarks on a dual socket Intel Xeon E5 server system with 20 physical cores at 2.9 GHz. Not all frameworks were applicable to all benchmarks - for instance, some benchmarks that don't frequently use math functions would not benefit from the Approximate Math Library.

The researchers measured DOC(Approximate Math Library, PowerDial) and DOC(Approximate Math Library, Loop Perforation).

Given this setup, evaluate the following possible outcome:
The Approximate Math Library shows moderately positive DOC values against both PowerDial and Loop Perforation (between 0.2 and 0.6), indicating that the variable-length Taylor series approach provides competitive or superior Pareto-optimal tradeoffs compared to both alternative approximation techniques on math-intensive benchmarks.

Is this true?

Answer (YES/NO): NO